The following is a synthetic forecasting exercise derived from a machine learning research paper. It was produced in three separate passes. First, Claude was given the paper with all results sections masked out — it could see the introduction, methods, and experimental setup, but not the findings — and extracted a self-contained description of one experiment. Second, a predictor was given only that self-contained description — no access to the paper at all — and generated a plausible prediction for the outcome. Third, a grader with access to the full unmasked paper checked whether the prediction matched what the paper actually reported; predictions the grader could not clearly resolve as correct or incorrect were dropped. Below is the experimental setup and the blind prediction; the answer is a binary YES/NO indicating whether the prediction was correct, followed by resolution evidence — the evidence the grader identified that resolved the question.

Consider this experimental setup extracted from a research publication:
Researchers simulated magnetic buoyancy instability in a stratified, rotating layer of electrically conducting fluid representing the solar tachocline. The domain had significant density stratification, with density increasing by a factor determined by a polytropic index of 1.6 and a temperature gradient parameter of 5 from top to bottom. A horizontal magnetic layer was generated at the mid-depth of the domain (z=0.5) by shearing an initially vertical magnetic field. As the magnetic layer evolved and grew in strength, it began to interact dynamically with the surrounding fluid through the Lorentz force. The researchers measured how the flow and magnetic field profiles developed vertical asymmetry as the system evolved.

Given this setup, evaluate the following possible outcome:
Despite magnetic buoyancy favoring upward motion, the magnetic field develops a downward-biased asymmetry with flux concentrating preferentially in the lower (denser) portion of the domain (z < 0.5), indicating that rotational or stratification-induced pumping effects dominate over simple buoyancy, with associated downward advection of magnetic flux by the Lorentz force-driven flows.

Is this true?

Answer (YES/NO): NO